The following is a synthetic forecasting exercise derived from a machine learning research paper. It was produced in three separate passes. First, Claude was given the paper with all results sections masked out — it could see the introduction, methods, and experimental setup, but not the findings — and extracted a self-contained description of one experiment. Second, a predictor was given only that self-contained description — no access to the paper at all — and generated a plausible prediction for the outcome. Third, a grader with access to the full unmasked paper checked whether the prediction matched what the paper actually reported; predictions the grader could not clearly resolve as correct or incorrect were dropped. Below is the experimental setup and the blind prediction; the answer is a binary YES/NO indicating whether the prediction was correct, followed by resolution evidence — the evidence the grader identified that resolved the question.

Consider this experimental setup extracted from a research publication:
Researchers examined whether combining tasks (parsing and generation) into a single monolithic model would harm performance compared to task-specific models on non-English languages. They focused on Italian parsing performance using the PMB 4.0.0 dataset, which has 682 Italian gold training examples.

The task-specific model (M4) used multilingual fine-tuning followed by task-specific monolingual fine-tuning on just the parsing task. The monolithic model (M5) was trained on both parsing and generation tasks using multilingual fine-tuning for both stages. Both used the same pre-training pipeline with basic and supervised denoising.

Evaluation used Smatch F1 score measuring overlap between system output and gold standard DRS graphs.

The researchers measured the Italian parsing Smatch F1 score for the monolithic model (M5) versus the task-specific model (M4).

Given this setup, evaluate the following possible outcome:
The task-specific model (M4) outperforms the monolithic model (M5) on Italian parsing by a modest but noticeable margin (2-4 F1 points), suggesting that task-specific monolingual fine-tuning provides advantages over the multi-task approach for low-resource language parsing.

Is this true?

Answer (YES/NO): NO